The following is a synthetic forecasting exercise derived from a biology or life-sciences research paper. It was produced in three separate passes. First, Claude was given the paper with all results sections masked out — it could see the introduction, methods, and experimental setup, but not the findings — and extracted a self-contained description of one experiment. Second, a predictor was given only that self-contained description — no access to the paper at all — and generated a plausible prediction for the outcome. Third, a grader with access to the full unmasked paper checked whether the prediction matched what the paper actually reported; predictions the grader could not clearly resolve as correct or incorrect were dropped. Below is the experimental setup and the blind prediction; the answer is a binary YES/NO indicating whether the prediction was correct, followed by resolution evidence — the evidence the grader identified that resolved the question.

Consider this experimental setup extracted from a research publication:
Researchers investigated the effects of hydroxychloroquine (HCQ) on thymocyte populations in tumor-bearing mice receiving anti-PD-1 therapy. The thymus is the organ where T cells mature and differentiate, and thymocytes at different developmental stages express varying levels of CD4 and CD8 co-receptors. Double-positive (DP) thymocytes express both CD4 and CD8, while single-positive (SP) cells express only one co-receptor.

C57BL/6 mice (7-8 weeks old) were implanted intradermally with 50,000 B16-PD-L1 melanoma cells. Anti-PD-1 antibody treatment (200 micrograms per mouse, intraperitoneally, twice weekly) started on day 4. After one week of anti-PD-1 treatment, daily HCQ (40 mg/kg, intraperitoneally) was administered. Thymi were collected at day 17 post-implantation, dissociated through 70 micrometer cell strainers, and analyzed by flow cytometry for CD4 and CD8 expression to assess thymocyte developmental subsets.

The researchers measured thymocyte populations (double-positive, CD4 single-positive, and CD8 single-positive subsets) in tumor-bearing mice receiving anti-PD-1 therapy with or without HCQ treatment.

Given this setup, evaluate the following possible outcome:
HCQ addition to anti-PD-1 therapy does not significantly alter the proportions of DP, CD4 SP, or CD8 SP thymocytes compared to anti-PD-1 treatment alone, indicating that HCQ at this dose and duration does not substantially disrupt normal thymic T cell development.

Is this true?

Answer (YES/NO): YES